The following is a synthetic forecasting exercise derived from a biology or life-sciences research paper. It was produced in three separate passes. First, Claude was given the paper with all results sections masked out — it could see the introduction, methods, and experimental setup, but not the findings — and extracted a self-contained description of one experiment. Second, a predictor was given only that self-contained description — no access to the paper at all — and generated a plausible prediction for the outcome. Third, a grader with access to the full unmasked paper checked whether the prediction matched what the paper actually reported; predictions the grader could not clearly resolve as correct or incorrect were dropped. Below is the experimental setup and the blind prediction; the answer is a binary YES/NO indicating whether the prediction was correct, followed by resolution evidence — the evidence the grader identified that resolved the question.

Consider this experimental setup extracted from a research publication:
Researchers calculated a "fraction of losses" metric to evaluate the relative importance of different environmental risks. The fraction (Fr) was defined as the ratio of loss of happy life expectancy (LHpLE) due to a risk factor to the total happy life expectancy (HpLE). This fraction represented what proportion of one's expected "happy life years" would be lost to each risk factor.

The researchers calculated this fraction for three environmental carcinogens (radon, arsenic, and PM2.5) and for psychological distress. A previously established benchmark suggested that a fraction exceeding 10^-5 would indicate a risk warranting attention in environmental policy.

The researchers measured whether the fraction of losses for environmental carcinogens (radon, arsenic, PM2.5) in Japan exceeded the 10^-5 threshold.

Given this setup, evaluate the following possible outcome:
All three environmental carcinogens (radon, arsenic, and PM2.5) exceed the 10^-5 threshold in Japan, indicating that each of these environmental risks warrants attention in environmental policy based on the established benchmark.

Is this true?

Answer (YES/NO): YES